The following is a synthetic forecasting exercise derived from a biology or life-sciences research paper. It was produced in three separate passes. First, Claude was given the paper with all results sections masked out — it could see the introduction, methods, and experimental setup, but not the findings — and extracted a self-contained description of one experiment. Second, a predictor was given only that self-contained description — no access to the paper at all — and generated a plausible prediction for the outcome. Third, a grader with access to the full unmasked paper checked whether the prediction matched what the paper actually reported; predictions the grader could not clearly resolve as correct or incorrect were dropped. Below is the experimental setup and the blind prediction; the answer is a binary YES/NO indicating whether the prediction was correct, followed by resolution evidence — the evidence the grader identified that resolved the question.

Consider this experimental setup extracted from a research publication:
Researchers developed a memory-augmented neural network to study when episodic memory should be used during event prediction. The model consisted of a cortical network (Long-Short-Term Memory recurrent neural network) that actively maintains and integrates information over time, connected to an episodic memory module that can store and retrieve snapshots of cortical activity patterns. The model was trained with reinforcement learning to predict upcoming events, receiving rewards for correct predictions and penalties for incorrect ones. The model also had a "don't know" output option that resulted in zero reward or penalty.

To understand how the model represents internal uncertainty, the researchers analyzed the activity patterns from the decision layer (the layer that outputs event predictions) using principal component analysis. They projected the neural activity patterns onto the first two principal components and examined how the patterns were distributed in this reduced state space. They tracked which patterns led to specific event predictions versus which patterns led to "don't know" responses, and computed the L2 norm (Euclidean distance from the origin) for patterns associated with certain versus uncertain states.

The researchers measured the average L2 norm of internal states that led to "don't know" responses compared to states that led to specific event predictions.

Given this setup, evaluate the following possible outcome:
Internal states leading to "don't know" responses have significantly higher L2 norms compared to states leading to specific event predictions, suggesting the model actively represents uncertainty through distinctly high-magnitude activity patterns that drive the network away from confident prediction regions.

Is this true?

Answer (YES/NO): NO